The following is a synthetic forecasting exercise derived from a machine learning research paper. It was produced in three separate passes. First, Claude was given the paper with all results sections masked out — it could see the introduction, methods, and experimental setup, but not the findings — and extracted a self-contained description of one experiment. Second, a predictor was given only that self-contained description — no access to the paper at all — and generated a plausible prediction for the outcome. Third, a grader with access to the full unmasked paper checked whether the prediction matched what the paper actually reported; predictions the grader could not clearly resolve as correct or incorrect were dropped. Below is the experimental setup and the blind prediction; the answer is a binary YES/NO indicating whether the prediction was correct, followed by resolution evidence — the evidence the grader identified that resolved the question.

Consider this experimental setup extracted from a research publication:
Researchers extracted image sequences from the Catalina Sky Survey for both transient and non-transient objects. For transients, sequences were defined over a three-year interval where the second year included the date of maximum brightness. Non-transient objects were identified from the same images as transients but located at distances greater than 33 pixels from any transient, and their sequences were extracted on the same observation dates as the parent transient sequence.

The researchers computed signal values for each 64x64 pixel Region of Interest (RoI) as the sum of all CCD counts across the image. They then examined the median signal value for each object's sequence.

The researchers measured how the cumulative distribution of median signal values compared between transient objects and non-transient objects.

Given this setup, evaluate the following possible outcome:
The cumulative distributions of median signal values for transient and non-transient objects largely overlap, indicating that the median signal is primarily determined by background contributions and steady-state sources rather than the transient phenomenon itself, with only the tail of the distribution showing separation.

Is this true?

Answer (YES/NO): NO